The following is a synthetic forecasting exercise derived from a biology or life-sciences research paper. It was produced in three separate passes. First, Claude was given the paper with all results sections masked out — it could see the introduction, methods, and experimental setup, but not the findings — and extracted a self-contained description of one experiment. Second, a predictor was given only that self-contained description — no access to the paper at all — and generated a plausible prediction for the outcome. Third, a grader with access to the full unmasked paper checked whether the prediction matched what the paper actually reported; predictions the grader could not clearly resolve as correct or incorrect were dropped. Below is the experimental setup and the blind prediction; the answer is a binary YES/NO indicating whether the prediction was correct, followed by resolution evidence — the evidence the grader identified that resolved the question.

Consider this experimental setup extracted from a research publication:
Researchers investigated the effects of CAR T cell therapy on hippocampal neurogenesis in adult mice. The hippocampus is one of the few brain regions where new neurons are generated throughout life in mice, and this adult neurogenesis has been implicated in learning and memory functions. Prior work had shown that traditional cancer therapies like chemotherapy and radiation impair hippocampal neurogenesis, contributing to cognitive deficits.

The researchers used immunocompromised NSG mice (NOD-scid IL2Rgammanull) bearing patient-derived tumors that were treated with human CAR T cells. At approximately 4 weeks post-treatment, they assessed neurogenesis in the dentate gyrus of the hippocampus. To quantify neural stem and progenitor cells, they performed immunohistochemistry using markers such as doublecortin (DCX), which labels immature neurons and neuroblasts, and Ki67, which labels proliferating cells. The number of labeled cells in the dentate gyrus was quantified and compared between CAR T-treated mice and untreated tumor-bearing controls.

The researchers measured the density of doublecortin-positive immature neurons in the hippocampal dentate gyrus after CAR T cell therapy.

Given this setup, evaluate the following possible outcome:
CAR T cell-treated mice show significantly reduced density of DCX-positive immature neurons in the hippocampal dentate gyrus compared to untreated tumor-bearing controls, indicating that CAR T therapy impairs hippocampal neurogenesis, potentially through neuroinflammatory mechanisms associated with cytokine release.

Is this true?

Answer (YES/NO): YES